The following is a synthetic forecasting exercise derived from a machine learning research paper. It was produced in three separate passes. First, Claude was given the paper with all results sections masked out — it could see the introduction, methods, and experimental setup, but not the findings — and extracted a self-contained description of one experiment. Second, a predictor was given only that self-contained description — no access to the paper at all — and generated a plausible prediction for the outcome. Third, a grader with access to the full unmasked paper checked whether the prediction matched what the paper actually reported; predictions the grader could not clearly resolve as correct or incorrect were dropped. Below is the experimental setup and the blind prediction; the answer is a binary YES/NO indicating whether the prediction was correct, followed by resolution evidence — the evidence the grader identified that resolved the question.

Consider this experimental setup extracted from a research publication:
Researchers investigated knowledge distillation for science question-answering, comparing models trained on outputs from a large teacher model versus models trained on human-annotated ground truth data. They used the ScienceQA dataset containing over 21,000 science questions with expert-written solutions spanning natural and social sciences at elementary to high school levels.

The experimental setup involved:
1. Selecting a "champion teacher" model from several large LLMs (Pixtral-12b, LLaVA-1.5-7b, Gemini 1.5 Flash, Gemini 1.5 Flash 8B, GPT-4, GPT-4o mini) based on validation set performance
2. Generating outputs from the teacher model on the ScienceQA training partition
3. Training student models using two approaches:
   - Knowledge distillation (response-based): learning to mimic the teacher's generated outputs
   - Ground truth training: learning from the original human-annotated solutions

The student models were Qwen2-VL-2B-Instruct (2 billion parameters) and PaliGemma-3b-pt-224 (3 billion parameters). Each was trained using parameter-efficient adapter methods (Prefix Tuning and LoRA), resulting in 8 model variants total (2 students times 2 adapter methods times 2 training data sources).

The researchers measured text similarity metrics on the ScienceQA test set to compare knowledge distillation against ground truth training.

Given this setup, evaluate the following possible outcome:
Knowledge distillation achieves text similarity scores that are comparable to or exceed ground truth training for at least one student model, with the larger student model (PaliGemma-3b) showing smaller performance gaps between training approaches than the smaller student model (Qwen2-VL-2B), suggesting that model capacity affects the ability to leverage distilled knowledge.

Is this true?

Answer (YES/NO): NO